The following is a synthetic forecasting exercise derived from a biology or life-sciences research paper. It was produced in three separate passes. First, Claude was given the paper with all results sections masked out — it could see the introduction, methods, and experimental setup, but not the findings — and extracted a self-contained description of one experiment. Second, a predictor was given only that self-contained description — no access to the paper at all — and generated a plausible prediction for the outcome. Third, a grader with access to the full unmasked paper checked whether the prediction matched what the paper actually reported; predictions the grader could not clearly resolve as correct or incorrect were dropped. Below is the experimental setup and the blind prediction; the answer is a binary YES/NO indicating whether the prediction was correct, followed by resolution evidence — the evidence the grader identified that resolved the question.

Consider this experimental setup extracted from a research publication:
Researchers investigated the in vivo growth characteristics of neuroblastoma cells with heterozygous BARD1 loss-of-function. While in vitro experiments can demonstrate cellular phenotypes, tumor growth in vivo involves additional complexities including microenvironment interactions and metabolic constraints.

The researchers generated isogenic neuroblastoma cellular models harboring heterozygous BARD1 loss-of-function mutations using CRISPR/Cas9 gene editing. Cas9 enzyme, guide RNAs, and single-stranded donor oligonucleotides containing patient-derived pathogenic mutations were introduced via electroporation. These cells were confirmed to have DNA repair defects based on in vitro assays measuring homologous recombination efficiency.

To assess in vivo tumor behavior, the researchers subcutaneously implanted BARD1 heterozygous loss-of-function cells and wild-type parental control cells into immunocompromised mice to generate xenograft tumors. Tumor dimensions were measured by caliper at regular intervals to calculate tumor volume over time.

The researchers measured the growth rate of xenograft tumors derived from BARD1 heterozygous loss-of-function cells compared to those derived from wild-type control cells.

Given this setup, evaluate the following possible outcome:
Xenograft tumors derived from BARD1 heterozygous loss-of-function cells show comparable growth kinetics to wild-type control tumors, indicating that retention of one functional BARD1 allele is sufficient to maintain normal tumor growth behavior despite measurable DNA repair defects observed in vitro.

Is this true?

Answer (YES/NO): NO